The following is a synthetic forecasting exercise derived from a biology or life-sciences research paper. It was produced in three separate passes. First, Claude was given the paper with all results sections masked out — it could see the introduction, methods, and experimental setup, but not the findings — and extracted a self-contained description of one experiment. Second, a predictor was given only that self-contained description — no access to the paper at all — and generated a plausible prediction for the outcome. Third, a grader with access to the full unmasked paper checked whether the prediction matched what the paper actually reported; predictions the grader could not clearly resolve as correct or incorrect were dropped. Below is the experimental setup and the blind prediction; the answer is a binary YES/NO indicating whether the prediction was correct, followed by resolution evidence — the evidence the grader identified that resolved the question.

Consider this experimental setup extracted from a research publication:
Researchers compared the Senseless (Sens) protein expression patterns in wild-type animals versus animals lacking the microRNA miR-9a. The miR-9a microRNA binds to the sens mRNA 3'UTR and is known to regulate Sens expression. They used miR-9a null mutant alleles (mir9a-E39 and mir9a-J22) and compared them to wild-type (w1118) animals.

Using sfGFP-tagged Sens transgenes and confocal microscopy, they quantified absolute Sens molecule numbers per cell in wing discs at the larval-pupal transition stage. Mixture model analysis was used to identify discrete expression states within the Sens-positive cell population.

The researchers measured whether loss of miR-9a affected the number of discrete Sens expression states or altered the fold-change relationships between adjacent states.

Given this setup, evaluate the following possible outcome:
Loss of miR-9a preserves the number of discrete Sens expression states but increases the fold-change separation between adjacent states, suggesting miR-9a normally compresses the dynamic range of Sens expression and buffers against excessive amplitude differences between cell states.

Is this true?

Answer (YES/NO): NO